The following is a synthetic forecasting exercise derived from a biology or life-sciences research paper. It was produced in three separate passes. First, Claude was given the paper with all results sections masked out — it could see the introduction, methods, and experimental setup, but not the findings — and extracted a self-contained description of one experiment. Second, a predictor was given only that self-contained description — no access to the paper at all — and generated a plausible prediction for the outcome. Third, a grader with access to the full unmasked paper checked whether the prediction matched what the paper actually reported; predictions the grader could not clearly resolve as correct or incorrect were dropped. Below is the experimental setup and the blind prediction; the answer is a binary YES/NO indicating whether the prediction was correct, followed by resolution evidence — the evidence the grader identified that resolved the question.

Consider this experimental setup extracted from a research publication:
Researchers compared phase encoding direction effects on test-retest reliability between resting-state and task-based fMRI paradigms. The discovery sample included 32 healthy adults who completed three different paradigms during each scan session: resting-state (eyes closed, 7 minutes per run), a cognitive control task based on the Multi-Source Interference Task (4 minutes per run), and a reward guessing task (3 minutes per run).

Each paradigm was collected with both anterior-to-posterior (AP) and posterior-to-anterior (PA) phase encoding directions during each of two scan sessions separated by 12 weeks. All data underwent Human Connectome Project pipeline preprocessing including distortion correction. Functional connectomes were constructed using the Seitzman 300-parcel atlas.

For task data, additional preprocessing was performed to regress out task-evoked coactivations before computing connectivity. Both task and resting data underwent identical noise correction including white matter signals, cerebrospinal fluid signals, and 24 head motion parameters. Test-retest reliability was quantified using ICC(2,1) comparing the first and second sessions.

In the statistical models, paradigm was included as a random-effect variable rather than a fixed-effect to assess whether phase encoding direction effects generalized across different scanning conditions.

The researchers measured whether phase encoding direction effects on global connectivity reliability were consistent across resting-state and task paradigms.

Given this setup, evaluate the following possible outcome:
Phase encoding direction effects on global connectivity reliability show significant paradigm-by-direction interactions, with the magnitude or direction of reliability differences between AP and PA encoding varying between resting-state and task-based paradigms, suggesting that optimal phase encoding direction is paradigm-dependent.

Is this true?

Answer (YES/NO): NO